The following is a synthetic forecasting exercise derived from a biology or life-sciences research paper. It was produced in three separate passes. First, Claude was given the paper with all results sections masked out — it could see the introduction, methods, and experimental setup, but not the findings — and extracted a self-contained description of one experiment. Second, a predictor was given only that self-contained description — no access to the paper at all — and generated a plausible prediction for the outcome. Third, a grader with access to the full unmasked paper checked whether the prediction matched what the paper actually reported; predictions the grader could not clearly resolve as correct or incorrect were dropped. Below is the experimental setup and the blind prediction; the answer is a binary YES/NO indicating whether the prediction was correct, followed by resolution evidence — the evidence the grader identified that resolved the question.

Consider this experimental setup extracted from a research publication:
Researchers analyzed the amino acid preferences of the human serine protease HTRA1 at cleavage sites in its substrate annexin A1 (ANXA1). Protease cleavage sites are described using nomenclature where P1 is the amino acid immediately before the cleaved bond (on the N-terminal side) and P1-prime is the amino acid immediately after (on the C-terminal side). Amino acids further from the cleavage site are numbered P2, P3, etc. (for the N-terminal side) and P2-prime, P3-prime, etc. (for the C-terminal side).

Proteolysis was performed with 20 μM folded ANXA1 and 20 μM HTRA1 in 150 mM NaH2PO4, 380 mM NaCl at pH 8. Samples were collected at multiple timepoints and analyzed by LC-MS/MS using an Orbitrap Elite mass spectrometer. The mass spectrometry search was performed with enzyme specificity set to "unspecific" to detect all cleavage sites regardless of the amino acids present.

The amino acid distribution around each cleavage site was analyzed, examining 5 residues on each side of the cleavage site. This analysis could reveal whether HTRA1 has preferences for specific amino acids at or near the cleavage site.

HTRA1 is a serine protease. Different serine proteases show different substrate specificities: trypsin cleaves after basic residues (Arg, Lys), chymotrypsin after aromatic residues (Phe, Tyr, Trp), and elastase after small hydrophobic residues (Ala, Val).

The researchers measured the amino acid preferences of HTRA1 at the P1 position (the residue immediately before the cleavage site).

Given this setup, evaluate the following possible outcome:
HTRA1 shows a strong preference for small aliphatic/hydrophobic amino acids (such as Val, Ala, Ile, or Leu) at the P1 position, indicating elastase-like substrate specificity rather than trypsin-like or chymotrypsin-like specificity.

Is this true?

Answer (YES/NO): YES